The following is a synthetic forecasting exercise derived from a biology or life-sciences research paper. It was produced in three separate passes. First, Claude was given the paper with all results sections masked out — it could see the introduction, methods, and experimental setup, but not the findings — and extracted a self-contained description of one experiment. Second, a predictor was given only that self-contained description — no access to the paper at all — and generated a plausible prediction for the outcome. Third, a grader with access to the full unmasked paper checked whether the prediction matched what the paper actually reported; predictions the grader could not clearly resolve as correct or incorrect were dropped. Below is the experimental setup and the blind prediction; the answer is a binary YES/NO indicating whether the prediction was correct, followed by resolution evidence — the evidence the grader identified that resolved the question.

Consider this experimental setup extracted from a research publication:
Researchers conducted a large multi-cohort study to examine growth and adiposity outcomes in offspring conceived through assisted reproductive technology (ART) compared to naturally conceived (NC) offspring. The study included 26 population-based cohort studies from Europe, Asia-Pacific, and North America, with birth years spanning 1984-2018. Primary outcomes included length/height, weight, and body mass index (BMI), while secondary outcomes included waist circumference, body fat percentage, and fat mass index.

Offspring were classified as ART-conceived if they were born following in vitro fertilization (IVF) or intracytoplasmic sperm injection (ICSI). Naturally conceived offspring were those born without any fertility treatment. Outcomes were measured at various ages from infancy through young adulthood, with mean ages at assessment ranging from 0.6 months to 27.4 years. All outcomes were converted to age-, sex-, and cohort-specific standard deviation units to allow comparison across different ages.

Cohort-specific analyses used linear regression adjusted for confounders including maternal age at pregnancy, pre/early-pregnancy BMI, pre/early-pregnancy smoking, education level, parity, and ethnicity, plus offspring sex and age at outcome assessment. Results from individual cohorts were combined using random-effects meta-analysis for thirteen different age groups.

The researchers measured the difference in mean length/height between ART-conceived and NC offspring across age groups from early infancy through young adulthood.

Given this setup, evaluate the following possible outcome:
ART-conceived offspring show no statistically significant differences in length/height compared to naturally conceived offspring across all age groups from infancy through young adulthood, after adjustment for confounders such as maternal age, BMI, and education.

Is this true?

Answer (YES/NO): NO